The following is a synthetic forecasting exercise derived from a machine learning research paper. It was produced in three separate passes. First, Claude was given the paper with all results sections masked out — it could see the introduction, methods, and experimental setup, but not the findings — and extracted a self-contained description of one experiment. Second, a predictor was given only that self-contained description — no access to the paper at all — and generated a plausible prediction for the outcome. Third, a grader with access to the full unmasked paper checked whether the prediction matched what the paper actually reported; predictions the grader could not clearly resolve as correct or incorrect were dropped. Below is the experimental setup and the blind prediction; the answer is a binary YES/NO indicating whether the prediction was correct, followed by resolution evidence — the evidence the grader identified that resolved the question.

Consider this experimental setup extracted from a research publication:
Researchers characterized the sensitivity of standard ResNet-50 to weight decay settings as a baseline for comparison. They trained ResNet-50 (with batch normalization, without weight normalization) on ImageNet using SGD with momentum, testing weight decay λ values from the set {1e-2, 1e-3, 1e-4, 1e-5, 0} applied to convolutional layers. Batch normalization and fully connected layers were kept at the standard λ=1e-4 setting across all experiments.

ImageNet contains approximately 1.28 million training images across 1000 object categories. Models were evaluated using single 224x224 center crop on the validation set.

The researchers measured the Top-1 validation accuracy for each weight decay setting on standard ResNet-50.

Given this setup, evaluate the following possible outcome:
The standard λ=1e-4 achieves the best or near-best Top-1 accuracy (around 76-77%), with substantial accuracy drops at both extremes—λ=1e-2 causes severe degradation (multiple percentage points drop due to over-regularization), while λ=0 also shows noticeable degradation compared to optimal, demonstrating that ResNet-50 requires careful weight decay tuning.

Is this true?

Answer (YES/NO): YES